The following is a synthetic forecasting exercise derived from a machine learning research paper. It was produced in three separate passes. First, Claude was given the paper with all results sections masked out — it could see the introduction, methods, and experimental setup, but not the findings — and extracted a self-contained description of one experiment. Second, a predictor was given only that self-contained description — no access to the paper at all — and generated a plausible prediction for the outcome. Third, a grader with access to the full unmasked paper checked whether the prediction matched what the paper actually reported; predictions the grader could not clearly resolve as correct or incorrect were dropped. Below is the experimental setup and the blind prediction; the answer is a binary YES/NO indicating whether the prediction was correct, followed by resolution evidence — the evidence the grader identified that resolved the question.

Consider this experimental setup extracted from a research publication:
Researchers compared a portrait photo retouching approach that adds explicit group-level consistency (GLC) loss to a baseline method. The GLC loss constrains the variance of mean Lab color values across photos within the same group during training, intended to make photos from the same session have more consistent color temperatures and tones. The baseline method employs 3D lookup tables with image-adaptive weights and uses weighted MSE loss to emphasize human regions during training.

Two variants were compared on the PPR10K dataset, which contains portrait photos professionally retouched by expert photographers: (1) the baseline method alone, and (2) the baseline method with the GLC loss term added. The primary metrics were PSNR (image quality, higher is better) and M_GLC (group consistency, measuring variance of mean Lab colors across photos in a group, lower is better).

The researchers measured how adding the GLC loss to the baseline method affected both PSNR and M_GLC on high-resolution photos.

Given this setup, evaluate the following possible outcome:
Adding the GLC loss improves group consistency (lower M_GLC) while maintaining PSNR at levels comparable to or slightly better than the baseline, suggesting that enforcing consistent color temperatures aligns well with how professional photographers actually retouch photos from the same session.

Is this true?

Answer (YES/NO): NO